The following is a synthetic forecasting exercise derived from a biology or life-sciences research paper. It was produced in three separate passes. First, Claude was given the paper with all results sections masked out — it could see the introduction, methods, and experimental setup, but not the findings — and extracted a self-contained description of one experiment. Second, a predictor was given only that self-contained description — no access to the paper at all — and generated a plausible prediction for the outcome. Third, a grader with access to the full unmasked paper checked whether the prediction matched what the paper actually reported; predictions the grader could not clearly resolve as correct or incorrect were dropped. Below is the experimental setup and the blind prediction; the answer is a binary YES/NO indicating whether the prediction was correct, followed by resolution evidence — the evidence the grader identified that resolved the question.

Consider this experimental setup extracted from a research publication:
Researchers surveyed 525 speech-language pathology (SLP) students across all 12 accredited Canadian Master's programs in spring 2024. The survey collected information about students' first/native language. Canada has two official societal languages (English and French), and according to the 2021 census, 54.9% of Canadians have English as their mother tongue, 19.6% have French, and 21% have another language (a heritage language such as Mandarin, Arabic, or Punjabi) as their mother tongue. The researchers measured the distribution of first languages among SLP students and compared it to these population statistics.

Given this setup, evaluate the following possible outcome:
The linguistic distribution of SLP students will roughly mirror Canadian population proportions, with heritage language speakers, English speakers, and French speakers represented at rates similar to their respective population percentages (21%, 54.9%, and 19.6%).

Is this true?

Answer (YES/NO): NO